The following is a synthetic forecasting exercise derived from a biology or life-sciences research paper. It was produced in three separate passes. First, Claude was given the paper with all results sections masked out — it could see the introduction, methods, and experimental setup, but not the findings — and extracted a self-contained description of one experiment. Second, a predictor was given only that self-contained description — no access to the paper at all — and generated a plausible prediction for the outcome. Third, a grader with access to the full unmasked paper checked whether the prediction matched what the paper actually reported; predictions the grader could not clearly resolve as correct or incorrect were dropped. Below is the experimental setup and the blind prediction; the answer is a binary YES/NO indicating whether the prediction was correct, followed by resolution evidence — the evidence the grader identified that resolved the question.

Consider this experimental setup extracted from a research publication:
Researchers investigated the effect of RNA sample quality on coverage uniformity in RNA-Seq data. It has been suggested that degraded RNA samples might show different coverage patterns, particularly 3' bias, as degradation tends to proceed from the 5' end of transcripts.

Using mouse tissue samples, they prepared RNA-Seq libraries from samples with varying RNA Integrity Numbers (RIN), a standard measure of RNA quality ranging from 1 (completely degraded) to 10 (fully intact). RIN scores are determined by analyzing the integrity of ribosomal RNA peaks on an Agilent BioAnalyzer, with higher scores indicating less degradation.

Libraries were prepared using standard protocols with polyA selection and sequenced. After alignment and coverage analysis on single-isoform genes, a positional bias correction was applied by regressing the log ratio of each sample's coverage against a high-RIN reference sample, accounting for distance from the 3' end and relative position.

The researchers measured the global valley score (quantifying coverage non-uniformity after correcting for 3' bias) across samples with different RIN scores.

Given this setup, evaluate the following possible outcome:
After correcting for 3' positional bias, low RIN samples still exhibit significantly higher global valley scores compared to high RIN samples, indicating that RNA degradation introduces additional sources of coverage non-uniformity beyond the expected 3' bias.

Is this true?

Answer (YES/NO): NO